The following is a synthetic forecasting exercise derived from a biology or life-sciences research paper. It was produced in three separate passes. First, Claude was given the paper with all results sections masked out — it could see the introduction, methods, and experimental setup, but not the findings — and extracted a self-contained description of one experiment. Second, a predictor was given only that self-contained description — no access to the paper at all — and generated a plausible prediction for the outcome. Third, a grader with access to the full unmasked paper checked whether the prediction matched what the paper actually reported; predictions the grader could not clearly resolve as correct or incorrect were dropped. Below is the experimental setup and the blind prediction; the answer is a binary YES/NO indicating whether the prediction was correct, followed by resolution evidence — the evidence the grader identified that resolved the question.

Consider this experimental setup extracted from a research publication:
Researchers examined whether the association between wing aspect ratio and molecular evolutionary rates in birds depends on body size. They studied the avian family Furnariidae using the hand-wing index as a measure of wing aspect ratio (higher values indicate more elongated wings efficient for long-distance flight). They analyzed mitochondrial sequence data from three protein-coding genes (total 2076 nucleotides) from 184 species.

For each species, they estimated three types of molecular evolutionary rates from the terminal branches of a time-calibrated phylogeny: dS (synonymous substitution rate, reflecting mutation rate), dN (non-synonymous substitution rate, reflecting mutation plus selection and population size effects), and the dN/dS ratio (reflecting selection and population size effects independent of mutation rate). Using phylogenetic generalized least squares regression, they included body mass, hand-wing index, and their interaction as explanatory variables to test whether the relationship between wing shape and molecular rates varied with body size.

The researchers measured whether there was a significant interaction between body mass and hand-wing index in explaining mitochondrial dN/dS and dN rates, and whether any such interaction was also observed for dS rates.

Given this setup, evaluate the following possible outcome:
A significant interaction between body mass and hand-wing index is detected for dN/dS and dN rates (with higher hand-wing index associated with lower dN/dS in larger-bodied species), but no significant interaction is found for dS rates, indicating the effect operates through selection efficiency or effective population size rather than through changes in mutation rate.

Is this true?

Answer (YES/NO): NO